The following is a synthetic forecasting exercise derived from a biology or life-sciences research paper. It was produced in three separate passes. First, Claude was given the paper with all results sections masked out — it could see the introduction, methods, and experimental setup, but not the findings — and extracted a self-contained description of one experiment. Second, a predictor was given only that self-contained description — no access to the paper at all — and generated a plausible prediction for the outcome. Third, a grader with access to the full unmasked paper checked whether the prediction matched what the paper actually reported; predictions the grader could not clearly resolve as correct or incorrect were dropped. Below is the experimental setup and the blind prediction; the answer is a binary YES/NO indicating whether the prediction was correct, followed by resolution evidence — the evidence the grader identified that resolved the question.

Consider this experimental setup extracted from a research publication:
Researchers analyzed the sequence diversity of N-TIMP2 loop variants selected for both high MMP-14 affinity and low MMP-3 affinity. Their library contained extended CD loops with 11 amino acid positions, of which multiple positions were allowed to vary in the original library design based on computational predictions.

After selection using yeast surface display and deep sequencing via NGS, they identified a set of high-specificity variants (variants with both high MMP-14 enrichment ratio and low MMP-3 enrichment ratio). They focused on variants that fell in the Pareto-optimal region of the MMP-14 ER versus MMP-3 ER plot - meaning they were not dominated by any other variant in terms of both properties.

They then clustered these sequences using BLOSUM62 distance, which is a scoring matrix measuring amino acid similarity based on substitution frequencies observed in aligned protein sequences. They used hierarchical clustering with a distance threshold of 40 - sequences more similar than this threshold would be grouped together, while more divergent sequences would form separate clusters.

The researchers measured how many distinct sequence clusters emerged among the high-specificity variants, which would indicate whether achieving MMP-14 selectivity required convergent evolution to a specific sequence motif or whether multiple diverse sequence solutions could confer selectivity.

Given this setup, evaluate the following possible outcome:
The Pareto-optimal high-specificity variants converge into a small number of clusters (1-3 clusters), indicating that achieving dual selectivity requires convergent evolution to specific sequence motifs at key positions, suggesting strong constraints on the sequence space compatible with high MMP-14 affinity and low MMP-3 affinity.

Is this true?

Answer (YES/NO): YES